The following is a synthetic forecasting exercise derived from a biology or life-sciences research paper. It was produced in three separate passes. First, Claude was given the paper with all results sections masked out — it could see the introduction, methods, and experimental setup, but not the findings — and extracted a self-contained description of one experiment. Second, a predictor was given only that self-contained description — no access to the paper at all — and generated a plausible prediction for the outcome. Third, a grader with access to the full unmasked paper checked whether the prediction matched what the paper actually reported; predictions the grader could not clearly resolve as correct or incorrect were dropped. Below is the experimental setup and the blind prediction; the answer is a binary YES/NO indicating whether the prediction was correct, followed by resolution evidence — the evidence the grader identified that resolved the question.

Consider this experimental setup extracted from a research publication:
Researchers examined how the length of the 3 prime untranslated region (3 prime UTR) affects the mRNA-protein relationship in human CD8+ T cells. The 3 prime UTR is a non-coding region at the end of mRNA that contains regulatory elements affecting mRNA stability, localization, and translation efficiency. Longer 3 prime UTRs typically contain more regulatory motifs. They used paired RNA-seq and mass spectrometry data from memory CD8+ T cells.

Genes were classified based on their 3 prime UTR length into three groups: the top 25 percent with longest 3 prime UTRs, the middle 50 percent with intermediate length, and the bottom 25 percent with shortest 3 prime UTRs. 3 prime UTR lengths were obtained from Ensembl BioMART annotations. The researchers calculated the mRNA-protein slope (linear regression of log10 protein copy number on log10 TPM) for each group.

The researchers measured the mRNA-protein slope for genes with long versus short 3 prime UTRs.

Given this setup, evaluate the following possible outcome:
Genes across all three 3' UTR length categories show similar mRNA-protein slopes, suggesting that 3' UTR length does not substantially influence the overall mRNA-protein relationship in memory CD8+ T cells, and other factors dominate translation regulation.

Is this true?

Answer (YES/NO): NO